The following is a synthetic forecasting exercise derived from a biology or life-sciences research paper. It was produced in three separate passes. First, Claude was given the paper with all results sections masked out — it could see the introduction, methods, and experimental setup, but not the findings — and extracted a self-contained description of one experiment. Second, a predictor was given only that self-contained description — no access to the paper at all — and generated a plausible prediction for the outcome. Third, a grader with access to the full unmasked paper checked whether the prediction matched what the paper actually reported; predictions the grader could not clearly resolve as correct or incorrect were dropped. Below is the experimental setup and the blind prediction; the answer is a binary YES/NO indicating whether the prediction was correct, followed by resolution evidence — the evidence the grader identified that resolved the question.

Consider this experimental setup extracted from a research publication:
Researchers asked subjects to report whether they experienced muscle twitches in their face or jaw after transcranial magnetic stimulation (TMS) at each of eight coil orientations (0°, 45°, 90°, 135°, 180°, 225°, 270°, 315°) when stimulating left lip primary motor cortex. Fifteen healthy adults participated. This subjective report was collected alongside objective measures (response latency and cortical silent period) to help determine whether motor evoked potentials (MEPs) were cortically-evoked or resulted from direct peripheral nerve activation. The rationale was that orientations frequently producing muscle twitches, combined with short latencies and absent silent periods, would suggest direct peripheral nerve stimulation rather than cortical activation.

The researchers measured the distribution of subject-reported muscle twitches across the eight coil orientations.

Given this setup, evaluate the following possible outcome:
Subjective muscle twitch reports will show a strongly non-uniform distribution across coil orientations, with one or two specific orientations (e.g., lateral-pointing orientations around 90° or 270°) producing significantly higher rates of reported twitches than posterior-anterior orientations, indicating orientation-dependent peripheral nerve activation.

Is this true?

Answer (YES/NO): NO